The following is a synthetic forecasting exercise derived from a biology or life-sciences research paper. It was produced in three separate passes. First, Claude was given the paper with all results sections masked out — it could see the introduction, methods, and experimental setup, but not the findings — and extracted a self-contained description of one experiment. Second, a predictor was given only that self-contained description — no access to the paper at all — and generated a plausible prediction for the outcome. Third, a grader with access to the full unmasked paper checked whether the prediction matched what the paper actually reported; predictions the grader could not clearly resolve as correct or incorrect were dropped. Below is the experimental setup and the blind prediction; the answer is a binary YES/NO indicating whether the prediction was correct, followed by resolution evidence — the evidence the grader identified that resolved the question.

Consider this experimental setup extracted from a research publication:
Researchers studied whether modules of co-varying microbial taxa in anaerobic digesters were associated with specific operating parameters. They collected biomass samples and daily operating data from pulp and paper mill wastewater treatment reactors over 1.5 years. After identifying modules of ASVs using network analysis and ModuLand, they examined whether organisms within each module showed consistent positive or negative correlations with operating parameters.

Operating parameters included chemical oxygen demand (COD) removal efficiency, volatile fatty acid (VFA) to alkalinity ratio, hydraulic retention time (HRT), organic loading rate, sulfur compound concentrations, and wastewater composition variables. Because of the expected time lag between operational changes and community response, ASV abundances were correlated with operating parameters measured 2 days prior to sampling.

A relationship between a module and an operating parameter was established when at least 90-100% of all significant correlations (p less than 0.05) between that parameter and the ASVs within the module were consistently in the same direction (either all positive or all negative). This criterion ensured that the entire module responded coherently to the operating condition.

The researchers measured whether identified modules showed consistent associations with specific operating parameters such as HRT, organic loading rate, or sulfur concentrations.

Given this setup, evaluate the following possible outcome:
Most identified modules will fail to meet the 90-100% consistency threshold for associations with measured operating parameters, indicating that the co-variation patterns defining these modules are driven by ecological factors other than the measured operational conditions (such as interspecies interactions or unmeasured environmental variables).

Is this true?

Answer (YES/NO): NO